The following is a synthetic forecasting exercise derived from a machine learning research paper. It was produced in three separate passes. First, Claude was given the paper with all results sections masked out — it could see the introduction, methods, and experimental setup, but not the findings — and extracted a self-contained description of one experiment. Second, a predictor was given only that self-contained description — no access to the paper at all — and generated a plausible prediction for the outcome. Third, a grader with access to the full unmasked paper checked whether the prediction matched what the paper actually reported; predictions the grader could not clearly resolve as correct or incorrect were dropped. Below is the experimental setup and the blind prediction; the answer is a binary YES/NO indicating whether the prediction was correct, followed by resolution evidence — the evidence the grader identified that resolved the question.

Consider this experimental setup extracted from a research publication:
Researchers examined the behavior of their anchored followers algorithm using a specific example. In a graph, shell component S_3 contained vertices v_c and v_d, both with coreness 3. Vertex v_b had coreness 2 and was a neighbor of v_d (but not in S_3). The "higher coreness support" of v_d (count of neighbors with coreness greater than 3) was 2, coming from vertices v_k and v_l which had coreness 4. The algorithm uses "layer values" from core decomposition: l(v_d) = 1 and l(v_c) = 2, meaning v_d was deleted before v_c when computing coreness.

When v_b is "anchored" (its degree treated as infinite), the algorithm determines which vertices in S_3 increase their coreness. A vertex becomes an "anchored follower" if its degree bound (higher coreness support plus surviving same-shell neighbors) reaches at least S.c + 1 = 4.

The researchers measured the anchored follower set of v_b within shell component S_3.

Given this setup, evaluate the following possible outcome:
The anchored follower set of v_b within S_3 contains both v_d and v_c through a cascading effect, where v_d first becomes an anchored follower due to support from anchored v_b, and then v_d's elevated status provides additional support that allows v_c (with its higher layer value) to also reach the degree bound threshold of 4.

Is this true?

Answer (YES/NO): YES